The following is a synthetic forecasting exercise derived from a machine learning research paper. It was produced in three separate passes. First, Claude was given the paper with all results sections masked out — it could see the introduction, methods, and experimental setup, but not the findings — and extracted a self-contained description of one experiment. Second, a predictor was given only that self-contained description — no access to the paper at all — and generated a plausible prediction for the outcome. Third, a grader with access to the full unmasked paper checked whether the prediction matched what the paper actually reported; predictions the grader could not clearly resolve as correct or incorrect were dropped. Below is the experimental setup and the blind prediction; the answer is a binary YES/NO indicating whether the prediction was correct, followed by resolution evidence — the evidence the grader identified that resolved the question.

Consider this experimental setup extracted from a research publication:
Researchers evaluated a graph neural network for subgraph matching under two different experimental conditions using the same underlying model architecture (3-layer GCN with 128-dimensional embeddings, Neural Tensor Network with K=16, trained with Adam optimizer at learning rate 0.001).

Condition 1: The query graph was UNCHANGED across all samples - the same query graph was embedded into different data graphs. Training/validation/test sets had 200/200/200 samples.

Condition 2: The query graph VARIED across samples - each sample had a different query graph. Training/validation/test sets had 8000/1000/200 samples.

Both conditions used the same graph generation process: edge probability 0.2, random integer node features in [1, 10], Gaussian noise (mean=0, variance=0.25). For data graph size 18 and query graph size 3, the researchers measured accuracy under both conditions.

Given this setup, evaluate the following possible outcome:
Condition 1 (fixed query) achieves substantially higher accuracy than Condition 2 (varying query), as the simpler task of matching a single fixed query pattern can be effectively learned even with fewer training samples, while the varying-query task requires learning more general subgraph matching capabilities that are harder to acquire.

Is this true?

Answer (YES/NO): NO